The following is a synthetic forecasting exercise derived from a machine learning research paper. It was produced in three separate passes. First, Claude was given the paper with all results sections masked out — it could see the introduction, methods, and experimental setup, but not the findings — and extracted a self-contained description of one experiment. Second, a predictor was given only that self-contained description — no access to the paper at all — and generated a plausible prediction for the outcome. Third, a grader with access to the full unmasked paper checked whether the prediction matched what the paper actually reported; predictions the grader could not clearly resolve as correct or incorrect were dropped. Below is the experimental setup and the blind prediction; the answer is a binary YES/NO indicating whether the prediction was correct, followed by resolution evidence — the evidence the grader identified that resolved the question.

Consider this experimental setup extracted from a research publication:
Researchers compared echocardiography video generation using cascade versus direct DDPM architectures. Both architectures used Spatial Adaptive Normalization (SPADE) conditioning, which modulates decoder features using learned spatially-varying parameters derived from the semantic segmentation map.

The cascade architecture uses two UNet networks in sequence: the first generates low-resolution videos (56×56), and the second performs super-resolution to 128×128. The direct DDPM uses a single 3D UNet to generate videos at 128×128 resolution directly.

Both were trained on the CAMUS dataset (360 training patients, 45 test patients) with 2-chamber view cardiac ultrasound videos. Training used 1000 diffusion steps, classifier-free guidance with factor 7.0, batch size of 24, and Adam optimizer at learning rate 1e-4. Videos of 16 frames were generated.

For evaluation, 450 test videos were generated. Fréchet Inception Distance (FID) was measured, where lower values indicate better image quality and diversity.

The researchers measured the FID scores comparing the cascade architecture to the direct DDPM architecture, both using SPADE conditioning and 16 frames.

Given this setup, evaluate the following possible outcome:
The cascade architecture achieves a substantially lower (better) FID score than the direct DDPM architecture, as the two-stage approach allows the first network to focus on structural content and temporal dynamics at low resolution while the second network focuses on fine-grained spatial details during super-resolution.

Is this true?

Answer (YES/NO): NO